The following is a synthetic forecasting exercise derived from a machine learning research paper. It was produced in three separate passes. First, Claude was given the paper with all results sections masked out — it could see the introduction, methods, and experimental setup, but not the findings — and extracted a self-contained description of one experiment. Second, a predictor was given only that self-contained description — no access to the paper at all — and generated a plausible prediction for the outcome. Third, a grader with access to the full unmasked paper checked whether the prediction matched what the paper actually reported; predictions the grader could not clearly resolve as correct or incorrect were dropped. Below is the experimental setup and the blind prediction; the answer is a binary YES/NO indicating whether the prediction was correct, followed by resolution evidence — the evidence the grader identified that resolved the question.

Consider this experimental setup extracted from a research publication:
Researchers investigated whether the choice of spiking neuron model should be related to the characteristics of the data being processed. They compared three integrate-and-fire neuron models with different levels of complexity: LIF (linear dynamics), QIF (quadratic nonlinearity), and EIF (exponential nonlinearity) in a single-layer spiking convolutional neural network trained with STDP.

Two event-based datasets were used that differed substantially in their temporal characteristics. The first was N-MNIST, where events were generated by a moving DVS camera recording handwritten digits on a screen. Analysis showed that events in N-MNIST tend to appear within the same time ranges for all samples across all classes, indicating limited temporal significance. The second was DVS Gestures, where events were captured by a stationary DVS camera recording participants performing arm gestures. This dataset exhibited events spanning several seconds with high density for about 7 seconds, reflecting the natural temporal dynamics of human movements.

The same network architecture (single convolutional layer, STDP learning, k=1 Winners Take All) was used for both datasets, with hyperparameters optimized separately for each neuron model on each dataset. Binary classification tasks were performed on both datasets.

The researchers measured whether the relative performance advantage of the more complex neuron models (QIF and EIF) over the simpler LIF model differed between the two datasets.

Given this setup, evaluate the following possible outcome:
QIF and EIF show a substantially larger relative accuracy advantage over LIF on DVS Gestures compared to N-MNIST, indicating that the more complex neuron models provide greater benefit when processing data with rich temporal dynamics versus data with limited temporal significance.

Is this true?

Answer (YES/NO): YES